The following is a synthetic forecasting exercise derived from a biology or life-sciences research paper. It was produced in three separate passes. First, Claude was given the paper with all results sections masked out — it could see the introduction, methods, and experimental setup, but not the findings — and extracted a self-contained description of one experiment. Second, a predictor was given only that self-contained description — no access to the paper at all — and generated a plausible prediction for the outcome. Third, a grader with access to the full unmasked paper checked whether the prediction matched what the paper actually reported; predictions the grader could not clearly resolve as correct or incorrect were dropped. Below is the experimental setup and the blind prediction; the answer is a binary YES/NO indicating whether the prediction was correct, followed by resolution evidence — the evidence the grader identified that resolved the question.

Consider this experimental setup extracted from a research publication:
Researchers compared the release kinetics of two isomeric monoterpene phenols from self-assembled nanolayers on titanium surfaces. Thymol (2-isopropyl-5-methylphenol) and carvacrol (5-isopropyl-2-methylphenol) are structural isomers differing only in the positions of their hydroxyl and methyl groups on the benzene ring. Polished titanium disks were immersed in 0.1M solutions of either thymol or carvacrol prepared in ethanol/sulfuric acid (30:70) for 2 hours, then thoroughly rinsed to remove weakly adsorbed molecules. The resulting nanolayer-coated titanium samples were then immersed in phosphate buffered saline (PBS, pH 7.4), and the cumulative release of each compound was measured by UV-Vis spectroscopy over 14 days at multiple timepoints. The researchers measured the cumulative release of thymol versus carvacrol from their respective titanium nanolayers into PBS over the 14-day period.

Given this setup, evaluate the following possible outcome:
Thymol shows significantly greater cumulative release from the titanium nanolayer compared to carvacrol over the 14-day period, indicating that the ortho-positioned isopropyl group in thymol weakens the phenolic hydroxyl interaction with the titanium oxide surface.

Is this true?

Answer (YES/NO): YES